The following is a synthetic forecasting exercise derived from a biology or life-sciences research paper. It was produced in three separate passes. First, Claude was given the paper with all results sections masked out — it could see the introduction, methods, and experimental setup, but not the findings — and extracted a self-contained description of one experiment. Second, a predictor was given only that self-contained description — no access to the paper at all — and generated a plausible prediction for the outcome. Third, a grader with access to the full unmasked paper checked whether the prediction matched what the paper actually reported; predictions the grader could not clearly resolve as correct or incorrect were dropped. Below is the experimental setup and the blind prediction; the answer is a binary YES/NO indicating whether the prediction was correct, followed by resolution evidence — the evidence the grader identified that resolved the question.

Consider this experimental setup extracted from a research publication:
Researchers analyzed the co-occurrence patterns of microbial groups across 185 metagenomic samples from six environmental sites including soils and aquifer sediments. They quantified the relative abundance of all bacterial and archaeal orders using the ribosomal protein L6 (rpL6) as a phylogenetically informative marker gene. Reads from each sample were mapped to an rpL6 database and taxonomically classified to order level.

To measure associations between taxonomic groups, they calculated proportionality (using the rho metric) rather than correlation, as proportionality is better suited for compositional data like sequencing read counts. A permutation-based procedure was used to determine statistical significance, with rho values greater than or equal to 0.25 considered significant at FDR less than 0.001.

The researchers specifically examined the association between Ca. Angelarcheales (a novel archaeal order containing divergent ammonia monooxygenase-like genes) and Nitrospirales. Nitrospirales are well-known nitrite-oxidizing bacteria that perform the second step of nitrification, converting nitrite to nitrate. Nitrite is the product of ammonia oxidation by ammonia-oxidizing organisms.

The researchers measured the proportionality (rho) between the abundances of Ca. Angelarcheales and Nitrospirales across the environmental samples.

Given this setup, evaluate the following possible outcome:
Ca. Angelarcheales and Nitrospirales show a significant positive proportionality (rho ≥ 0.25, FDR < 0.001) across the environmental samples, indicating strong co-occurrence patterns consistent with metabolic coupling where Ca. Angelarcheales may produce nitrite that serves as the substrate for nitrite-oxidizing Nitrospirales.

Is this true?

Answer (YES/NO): YES